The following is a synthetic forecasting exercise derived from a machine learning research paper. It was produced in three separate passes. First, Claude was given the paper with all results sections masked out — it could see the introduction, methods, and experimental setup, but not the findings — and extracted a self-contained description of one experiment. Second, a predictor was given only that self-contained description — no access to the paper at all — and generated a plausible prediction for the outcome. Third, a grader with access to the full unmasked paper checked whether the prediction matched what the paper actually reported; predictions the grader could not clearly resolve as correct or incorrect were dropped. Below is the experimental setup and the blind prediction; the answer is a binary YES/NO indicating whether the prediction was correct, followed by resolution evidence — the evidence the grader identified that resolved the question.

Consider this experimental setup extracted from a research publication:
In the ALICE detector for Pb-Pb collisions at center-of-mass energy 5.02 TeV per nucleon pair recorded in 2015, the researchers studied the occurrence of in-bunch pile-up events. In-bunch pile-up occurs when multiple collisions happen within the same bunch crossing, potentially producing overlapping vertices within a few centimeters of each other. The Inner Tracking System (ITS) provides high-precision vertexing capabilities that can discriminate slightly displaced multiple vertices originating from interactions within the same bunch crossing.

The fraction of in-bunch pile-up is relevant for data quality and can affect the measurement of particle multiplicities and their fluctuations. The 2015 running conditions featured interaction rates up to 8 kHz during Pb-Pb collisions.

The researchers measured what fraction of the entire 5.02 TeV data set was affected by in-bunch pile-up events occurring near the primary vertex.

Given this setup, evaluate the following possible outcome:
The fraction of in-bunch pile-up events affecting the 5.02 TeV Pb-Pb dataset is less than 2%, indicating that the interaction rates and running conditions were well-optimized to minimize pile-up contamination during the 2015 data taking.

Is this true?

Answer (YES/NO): NO